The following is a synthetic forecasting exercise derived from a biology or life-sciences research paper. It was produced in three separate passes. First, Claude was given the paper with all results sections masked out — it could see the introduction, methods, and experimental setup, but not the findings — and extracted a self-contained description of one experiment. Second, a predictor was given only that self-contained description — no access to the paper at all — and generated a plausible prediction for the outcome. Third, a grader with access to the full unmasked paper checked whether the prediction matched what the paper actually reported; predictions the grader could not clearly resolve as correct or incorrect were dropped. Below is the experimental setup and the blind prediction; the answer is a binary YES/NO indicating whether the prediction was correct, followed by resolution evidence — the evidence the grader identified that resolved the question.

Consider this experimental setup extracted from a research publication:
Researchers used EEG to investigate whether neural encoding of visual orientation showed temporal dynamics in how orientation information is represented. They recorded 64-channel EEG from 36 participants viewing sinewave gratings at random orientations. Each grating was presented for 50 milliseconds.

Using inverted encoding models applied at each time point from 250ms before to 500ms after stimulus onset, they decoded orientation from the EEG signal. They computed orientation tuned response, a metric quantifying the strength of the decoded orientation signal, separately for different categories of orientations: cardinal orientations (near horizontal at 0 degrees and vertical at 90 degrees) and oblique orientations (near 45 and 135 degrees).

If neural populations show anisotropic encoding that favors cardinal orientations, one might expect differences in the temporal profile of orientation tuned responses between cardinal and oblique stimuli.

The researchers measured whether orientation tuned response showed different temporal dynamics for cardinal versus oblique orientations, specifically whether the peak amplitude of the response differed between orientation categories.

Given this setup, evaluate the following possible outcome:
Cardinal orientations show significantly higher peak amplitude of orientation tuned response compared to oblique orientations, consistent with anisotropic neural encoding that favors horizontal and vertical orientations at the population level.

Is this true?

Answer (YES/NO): YES